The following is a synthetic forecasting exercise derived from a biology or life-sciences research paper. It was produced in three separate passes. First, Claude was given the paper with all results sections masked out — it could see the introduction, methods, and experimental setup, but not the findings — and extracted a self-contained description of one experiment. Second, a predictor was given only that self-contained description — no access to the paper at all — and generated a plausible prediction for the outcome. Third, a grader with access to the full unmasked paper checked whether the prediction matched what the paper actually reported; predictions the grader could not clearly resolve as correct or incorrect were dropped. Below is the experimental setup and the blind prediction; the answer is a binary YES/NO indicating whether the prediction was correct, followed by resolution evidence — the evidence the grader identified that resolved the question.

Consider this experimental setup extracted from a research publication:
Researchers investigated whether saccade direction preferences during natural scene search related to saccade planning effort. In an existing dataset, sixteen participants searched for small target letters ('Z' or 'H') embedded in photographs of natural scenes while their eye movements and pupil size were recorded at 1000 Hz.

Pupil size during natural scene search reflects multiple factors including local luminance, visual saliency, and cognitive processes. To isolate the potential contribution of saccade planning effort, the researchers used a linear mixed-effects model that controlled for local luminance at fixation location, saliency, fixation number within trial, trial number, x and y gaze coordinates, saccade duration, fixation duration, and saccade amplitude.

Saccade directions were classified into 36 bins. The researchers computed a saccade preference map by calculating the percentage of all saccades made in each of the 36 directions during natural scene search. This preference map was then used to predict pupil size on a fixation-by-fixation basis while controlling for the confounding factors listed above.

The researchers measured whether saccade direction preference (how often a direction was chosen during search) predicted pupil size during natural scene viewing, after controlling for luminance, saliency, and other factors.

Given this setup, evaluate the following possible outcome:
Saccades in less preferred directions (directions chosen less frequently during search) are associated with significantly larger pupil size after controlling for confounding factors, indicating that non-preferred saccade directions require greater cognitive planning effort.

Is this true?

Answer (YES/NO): YES